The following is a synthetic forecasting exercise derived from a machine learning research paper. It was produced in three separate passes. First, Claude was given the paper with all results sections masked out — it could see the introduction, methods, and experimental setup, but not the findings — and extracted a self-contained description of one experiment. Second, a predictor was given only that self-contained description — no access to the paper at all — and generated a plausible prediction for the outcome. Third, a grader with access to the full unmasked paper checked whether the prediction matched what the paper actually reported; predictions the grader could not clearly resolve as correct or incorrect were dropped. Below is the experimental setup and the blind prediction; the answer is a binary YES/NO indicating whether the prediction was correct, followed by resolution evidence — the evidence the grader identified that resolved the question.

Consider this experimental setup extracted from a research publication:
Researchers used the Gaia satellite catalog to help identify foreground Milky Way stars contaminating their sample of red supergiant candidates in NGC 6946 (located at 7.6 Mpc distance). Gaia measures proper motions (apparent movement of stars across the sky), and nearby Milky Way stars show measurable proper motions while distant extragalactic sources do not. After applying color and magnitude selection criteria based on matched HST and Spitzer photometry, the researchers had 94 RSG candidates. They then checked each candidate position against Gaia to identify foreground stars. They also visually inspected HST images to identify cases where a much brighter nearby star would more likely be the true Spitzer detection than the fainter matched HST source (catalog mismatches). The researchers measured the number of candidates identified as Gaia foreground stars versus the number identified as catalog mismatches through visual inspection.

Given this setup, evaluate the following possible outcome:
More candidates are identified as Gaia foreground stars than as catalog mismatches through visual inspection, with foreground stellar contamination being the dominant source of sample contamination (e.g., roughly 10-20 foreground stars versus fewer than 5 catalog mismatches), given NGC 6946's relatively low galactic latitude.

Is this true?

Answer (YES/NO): NO